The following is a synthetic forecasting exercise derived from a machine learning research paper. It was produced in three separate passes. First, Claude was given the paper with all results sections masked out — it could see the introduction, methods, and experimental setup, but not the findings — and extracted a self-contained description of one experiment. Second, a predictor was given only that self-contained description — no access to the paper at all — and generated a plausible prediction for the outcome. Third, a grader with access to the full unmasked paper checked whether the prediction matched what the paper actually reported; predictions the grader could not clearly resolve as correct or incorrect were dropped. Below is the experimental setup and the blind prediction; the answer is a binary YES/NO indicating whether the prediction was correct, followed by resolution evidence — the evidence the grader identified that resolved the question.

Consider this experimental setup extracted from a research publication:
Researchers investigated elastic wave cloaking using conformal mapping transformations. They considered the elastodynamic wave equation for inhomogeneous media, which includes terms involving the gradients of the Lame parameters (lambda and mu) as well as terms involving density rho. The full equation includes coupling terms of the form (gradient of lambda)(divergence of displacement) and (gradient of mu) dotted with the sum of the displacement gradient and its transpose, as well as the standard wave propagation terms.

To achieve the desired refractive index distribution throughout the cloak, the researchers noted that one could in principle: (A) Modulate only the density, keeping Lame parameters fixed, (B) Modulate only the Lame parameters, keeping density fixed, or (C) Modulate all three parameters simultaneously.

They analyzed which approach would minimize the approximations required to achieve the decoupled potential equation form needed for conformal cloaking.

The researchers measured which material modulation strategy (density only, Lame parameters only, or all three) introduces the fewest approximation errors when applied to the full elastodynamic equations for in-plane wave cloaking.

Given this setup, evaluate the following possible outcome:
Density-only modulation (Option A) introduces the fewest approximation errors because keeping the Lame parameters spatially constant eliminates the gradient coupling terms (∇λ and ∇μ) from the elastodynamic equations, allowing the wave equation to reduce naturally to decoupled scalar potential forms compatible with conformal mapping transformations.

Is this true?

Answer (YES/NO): YES